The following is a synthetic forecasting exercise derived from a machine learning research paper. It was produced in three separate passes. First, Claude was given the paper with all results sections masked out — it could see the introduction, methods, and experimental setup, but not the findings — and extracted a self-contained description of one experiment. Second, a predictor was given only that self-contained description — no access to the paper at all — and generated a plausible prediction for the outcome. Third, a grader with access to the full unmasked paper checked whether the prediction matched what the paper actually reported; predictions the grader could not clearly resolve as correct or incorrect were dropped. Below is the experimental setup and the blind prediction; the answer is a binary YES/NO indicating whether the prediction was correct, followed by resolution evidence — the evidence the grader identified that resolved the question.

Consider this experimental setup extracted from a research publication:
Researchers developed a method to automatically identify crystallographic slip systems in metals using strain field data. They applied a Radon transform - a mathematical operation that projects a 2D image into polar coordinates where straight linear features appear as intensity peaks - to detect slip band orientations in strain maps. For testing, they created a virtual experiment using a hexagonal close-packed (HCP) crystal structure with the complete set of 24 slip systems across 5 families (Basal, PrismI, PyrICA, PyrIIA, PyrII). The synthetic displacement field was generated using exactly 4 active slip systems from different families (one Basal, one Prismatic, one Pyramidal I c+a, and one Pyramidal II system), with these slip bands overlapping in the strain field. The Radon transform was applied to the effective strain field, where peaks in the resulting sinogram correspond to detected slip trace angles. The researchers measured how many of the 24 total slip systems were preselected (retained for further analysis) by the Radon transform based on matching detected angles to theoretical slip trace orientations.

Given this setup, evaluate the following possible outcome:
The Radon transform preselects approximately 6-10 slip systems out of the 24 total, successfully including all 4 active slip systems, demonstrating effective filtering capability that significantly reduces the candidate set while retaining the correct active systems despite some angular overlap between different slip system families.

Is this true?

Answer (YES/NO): YES